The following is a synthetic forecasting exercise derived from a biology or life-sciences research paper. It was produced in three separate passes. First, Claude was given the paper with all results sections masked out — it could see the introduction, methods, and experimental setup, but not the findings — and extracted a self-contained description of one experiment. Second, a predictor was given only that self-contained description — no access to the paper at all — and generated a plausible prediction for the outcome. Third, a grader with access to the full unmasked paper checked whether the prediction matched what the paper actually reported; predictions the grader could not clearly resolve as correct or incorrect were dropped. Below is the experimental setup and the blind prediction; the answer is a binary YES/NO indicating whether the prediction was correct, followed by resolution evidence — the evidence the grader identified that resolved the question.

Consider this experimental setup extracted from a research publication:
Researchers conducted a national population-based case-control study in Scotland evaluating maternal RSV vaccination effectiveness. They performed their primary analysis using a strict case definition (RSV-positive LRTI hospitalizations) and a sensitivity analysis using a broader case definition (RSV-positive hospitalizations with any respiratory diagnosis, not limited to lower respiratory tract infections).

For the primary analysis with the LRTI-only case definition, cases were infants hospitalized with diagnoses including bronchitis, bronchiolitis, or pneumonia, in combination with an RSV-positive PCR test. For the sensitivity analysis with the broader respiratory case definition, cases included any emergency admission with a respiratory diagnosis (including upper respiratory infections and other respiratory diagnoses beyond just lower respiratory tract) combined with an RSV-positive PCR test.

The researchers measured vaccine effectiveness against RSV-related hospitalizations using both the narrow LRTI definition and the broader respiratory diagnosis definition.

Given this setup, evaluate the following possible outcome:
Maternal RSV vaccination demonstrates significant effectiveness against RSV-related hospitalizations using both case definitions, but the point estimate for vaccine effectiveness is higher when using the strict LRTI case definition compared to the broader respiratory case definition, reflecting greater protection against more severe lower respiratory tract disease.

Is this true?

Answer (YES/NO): NO